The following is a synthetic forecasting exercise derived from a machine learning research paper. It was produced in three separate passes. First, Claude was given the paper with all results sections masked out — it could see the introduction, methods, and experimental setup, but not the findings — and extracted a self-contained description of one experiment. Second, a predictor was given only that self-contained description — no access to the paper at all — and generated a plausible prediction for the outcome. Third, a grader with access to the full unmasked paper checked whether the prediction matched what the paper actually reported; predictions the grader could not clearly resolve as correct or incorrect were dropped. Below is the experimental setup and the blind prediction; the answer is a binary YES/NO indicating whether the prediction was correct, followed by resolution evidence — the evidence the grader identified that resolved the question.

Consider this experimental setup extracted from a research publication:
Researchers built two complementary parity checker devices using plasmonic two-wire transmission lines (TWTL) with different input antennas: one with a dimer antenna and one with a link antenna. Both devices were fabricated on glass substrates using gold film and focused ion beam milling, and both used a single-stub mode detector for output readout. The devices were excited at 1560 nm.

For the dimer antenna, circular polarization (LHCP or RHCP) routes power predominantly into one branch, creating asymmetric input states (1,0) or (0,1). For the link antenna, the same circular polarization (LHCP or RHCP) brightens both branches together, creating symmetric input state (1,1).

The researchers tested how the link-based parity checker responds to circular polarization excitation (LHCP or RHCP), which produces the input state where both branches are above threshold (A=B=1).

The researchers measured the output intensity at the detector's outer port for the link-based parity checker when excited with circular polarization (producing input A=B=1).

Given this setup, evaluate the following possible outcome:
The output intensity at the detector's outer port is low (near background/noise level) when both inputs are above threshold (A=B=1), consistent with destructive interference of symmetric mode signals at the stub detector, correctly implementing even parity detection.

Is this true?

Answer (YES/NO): NO